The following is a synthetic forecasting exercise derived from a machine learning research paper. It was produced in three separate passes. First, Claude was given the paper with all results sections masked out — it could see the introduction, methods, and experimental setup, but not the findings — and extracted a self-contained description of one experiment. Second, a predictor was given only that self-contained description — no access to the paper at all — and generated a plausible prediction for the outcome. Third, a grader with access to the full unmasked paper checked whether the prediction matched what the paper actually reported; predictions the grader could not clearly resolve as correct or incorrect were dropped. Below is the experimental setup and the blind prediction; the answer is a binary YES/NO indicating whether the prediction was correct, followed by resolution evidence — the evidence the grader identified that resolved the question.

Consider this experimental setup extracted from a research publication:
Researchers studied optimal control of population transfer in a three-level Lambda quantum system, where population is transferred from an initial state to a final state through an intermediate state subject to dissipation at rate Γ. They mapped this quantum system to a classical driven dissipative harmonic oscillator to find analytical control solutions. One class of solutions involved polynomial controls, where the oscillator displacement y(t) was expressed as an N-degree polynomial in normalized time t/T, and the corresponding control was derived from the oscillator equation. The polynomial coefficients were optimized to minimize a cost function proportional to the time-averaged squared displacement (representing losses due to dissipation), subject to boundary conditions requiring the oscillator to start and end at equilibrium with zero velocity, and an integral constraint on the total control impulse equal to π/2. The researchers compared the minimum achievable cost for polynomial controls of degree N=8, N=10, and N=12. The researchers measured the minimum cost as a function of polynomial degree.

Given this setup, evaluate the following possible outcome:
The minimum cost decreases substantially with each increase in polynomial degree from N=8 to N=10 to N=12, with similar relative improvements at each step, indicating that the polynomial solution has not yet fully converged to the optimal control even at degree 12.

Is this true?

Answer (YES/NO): NO